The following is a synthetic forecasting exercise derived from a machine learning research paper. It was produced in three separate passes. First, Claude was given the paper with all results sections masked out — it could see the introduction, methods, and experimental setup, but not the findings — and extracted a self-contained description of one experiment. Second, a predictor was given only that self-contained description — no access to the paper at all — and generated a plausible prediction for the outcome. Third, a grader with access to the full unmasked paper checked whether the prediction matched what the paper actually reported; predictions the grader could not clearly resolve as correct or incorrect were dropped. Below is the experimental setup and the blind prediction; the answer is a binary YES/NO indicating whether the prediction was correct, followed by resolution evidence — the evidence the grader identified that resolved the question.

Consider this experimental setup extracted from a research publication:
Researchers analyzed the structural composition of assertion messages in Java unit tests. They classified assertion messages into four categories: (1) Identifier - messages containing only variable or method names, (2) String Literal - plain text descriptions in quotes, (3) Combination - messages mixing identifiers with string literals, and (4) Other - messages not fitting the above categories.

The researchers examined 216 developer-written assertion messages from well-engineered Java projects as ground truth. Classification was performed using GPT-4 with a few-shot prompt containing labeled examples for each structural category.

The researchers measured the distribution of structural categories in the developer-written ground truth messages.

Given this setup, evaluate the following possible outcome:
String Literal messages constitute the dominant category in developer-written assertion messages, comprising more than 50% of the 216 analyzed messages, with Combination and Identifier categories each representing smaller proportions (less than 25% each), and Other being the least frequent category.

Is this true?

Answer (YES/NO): YES